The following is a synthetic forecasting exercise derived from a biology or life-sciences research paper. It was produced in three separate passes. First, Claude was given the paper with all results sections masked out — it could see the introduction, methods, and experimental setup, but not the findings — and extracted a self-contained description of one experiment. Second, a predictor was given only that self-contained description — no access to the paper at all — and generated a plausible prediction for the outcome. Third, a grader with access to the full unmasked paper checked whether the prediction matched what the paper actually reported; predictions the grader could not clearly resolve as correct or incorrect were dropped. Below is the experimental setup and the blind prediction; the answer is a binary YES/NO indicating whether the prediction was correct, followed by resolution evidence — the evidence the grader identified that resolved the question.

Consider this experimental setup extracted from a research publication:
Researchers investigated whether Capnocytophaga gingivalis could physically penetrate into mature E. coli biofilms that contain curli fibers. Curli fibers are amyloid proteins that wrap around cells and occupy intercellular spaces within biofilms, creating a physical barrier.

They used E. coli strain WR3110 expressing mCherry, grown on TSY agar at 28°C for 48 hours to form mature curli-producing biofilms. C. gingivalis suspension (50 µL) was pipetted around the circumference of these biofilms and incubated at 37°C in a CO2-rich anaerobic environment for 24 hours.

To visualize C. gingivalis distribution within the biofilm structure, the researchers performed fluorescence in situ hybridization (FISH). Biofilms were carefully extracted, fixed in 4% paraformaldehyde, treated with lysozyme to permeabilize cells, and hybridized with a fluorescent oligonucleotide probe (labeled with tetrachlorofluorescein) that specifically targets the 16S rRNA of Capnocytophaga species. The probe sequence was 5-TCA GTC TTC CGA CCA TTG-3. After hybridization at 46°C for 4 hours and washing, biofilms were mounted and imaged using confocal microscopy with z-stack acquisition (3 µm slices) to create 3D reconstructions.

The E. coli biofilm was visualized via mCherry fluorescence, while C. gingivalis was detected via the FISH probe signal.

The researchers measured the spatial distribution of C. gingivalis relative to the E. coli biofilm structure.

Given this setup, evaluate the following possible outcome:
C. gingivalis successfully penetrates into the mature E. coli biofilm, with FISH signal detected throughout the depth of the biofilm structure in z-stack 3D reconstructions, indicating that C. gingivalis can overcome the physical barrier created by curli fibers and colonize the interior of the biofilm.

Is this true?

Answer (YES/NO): NO